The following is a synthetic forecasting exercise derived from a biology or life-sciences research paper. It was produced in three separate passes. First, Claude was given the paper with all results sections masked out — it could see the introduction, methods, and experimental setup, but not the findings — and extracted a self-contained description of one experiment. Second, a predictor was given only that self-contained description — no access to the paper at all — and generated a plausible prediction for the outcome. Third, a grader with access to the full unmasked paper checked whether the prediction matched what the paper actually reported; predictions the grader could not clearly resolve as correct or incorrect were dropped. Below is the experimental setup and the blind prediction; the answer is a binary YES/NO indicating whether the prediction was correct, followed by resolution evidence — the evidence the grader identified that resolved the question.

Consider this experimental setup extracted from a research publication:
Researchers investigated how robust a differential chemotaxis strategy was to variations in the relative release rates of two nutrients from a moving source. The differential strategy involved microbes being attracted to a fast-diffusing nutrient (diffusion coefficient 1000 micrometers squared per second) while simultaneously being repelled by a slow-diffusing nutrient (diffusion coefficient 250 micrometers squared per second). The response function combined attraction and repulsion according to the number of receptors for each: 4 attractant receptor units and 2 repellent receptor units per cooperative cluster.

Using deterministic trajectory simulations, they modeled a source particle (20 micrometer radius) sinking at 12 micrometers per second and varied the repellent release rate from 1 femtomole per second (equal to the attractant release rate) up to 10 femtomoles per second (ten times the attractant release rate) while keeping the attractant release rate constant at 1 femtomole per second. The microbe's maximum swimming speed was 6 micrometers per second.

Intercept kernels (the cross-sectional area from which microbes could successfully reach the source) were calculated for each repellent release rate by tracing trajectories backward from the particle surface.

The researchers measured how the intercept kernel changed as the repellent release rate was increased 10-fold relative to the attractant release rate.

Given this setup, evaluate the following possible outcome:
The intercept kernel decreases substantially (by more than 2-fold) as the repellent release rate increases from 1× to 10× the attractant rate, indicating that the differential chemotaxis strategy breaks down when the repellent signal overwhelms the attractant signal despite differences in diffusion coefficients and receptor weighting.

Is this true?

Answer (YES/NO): YES